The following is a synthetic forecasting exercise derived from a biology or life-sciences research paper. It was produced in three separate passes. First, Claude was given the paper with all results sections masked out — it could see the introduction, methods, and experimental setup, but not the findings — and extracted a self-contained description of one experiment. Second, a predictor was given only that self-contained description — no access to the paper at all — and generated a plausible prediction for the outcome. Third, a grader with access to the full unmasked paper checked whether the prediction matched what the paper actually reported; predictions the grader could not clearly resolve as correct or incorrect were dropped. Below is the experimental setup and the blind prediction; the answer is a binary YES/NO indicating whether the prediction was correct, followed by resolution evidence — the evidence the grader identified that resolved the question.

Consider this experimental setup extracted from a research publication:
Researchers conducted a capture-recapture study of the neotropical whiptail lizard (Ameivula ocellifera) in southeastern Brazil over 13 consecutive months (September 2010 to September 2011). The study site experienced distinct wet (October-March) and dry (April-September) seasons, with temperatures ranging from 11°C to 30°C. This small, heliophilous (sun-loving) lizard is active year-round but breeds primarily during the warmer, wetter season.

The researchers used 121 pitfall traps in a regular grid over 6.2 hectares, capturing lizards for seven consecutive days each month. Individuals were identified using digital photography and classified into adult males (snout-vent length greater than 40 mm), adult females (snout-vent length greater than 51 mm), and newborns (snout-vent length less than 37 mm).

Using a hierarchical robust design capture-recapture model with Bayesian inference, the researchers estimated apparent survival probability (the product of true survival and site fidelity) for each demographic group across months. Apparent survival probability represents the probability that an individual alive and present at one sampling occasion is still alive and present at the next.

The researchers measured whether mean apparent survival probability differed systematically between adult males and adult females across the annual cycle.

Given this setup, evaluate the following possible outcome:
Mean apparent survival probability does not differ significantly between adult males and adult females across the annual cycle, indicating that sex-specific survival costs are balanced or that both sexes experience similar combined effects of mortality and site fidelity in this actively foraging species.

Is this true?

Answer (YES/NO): YES